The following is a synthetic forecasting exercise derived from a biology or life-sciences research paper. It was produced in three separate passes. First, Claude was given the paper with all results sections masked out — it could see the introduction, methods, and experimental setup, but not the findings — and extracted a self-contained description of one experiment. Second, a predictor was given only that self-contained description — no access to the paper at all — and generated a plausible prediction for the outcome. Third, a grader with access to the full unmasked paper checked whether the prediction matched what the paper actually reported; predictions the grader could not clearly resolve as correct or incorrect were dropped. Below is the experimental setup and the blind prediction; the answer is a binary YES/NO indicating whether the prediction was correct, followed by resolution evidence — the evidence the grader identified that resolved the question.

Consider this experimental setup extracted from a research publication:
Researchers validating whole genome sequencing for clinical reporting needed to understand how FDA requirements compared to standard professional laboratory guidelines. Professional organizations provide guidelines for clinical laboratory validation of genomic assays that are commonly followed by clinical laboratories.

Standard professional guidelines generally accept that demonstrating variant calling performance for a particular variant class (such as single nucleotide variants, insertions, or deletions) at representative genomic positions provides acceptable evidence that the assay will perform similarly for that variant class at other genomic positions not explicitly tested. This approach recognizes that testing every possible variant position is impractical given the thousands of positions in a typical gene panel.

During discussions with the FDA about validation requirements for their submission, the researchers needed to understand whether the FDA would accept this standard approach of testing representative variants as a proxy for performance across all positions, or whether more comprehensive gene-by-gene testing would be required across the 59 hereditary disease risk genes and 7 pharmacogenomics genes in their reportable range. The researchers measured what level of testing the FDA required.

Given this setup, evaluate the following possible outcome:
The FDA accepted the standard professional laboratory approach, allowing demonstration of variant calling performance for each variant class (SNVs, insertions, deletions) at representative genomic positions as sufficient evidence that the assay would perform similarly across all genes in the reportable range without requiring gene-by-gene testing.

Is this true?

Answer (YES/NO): NO